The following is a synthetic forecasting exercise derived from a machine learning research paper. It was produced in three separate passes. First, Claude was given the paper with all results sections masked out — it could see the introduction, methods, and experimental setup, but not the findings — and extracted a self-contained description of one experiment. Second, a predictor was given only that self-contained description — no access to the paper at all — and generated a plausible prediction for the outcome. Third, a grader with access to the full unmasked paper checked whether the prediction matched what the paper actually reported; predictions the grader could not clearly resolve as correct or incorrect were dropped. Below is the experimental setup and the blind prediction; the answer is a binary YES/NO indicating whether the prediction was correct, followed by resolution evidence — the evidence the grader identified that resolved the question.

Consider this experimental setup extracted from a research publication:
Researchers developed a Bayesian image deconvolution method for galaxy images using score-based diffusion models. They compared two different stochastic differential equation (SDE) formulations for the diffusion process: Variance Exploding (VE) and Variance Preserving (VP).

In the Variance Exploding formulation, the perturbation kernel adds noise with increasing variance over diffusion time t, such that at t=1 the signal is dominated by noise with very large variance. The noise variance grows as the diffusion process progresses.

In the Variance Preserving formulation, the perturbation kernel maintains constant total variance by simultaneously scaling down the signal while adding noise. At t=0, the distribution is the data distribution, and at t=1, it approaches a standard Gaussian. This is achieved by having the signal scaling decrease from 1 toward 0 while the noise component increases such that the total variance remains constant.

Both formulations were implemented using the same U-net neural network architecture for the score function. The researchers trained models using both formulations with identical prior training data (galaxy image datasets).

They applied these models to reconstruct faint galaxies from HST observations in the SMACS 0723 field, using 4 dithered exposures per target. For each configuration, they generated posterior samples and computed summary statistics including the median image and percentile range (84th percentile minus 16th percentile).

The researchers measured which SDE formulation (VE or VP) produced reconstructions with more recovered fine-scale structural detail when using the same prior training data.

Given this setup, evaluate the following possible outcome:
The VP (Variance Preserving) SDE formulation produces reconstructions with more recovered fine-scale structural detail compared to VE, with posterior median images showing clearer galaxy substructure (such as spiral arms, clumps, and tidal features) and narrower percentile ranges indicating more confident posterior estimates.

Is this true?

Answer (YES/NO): NO